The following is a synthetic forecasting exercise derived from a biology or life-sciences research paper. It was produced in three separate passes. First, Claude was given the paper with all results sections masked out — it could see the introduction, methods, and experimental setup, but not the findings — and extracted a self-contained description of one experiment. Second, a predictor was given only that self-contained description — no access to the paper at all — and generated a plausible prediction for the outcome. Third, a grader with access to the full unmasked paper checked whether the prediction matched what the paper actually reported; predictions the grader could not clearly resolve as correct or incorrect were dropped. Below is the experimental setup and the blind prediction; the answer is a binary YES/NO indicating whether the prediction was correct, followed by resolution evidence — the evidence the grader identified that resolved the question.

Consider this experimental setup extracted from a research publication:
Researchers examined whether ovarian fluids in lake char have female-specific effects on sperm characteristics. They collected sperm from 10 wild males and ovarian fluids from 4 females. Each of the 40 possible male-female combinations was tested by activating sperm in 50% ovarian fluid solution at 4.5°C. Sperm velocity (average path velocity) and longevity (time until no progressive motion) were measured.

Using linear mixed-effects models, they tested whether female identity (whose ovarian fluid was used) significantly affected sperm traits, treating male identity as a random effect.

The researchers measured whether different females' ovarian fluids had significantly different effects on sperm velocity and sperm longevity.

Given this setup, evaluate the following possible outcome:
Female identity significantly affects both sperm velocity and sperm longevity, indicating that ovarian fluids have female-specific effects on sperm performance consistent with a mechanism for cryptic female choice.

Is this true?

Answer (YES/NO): NO